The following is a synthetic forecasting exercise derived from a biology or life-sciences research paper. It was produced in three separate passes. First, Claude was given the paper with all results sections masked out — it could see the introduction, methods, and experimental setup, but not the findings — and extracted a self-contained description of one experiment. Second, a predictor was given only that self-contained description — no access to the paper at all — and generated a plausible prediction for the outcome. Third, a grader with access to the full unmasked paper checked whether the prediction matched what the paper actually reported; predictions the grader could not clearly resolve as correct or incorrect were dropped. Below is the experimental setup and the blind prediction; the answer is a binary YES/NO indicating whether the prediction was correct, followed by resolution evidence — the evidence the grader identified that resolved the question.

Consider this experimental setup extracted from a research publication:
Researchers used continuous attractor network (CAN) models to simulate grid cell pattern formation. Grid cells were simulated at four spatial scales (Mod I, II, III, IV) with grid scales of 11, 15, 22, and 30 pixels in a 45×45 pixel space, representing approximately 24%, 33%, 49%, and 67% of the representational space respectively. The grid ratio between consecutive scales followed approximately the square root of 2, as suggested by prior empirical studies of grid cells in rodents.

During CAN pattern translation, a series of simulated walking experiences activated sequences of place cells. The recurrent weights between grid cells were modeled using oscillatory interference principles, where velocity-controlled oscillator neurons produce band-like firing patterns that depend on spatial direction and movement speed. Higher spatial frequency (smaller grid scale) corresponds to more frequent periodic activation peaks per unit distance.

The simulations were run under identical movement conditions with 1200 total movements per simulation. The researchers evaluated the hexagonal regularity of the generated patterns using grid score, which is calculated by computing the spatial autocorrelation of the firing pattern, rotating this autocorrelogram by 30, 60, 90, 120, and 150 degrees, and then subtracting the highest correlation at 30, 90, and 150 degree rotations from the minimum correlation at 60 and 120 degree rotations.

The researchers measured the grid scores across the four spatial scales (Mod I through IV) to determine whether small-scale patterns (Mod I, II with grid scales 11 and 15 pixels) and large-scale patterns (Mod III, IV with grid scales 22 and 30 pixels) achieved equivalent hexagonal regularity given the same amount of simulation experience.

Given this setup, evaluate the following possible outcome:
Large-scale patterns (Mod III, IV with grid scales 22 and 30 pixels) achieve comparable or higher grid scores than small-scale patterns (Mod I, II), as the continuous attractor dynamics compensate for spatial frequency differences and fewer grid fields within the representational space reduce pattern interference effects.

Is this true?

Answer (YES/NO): YES